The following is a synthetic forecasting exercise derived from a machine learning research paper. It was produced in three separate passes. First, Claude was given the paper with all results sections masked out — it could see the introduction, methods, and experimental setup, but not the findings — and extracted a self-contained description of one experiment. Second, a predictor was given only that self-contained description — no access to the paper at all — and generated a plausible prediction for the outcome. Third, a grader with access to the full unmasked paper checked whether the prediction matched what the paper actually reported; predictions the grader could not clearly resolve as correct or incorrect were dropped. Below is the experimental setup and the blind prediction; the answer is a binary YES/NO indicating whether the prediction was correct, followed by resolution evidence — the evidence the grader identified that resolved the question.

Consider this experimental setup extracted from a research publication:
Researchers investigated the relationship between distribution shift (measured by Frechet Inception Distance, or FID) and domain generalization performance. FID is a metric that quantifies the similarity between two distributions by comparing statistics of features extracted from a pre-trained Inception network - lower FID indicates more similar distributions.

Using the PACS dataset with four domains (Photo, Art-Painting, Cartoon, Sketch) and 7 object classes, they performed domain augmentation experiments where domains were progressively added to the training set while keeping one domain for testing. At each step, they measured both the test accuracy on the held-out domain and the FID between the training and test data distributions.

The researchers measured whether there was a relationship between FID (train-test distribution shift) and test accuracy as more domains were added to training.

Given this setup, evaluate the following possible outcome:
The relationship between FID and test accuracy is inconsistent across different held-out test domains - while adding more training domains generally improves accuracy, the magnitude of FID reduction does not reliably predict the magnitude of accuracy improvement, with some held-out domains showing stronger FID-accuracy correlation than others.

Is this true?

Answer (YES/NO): NO